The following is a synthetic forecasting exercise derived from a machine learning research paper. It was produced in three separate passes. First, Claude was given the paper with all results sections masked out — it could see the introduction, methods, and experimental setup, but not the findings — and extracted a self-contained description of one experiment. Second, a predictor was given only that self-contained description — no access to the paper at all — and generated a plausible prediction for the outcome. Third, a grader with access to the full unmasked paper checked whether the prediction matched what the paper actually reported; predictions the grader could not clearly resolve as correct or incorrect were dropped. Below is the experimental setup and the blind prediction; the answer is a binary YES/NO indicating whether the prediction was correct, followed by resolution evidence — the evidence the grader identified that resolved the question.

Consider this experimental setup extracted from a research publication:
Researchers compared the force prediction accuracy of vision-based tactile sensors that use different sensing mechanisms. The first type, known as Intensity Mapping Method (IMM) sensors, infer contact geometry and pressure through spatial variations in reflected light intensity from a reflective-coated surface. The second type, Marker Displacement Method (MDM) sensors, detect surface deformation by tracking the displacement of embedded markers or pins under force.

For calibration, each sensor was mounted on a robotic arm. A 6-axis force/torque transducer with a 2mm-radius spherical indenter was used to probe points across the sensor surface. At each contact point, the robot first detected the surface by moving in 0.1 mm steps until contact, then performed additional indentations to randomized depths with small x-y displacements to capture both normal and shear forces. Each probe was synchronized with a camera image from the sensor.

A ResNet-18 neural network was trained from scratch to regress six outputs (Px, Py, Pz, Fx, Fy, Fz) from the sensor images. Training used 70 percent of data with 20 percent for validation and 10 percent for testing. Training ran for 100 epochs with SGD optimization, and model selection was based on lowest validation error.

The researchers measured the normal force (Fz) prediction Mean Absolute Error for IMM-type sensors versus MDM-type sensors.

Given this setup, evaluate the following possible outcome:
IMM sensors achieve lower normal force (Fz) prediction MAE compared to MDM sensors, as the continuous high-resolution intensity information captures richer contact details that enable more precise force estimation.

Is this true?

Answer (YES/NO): NO